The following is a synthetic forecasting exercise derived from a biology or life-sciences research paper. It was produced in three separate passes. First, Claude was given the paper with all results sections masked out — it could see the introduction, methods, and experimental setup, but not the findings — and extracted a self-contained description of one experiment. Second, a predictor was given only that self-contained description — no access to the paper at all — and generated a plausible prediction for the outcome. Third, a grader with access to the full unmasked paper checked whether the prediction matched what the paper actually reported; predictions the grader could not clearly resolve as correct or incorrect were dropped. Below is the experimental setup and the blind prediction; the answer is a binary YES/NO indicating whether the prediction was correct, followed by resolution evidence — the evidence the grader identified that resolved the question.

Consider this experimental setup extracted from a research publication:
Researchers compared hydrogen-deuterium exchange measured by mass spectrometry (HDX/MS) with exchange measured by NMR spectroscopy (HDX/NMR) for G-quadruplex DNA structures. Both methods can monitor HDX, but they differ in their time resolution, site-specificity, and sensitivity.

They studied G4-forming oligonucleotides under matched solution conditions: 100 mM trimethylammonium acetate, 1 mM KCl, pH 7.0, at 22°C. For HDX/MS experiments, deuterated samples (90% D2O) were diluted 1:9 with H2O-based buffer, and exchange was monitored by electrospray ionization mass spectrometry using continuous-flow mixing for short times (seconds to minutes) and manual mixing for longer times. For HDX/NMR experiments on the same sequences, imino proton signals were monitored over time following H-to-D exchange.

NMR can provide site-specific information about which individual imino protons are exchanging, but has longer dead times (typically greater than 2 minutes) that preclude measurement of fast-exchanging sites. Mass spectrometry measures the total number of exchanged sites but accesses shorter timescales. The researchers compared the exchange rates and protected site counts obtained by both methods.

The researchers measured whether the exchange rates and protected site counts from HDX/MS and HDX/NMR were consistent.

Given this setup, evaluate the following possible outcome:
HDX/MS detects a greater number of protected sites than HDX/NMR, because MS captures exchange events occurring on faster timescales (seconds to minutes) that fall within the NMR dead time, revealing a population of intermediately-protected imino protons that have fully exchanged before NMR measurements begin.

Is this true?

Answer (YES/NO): YES